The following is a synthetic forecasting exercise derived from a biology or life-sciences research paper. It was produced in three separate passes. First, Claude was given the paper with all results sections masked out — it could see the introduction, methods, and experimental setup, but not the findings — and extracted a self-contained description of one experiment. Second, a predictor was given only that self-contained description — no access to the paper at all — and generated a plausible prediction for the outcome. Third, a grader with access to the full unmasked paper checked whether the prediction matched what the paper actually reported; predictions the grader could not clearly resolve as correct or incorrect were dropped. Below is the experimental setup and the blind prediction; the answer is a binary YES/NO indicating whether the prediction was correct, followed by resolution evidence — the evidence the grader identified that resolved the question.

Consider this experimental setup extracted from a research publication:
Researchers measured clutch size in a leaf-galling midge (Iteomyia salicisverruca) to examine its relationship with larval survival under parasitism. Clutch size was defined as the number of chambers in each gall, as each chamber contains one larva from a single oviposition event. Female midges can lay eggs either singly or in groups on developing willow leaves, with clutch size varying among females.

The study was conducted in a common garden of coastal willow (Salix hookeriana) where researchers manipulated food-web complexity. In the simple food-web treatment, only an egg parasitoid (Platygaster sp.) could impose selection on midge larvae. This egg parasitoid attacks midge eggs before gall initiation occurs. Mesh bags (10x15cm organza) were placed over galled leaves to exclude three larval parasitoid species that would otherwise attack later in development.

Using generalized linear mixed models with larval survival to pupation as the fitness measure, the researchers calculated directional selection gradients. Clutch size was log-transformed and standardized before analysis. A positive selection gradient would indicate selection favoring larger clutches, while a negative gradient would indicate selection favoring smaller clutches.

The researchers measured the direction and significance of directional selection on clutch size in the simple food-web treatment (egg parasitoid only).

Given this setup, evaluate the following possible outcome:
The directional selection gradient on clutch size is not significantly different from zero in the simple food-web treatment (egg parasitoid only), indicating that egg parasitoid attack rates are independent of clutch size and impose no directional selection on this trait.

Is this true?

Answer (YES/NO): NO